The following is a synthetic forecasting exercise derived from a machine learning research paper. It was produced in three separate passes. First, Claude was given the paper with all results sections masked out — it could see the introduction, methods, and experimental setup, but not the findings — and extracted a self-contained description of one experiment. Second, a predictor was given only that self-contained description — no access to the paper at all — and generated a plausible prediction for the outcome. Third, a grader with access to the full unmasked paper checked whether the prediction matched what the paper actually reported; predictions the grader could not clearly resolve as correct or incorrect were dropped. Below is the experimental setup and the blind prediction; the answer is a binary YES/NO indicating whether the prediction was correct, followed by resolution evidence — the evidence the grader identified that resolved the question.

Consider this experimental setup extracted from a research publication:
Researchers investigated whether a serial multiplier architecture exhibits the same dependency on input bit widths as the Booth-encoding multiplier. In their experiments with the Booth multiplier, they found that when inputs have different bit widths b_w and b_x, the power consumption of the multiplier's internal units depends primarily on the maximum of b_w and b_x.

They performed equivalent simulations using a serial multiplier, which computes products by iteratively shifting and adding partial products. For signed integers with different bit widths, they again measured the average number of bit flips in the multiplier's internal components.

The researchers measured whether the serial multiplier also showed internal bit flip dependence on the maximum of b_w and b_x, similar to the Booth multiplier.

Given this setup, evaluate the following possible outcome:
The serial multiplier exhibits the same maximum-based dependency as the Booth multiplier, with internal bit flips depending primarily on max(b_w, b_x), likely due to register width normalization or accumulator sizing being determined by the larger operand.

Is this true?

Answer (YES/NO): YES